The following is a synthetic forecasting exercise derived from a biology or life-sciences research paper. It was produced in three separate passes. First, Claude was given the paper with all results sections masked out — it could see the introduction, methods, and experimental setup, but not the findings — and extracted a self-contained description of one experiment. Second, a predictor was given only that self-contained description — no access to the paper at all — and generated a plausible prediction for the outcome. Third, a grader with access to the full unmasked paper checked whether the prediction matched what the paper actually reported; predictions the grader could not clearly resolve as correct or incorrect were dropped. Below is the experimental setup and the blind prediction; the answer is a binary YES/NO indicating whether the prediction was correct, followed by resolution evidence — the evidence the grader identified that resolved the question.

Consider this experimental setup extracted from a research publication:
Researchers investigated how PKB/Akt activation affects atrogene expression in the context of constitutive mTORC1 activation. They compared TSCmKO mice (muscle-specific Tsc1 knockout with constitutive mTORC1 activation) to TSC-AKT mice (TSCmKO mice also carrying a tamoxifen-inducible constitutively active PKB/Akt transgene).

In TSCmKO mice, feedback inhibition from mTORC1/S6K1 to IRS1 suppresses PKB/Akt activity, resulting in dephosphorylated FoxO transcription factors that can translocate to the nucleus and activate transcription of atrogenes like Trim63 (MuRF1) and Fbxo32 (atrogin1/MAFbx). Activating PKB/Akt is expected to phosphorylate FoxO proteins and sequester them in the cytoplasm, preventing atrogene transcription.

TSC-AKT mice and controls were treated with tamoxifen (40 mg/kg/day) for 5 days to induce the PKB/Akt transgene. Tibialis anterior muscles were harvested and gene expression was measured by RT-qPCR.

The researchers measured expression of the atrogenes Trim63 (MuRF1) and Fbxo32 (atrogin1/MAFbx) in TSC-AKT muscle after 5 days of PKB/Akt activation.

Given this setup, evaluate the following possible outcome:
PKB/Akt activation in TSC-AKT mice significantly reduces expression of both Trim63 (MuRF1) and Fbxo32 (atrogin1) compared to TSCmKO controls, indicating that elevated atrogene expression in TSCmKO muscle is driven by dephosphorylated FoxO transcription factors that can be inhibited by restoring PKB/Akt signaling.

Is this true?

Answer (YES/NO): YES